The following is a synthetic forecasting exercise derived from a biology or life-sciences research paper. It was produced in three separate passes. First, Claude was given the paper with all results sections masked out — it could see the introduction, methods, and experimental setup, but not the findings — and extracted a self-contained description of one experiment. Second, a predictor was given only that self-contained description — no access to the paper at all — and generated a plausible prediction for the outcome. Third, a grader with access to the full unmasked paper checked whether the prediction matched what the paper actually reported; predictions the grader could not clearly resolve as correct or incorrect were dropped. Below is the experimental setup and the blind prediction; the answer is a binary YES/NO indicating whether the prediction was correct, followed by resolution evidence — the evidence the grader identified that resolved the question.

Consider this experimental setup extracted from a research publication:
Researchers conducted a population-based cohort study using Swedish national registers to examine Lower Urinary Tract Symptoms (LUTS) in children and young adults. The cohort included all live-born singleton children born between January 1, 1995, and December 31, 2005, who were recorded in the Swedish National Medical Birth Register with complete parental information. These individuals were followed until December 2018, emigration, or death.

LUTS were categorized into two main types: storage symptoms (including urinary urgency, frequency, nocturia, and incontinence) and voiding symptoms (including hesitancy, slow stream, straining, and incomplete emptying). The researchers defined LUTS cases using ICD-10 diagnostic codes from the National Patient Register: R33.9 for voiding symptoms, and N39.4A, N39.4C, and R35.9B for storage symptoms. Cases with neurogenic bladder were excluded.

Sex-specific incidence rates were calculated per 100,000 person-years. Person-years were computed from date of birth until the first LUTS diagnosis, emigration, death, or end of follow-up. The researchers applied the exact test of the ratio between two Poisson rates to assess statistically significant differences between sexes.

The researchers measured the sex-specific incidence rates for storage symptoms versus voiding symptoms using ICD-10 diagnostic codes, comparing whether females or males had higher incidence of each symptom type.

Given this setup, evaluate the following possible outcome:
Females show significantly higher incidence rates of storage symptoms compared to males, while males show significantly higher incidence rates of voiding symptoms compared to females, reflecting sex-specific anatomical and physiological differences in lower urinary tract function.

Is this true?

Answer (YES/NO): YES